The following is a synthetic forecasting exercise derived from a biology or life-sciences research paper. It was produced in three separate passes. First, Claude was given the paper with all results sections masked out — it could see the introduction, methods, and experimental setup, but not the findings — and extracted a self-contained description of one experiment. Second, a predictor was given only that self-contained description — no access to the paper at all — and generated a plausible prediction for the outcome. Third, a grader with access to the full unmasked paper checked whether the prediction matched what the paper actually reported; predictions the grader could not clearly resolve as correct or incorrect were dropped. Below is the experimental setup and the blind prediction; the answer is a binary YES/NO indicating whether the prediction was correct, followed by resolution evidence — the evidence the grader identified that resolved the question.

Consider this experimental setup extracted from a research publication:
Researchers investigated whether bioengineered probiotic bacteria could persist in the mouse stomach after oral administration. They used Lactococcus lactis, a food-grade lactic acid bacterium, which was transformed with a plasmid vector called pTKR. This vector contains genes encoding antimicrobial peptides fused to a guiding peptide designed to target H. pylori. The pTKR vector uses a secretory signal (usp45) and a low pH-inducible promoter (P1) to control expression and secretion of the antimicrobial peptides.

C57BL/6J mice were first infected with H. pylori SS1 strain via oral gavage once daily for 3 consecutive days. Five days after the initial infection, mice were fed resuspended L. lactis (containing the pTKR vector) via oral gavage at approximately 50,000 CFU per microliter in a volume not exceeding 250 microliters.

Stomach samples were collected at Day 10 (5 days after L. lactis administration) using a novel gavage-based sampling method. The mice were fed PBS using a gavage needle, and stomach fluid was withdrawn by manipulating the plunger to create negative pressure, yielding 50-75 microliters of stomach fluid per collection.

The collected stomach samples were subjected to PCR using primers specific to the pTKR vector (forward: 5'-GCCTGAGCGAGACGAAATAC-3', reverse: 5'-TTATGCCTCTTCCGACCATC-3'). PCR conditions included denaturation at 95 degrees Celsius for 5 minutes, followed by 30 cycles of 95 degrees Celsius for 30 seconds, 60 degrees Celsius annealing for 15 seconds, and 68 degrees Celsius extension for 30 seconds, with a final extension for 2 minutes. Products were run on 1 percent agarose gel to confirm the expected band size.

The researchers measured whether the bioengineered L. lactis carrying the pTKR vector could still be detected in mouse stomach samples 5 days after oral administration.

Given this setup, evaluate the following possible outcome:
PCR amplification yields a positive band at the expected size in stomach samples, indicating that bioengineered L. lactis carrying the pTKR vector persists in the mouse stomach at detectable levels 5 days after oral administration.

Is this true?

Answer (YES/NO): YES